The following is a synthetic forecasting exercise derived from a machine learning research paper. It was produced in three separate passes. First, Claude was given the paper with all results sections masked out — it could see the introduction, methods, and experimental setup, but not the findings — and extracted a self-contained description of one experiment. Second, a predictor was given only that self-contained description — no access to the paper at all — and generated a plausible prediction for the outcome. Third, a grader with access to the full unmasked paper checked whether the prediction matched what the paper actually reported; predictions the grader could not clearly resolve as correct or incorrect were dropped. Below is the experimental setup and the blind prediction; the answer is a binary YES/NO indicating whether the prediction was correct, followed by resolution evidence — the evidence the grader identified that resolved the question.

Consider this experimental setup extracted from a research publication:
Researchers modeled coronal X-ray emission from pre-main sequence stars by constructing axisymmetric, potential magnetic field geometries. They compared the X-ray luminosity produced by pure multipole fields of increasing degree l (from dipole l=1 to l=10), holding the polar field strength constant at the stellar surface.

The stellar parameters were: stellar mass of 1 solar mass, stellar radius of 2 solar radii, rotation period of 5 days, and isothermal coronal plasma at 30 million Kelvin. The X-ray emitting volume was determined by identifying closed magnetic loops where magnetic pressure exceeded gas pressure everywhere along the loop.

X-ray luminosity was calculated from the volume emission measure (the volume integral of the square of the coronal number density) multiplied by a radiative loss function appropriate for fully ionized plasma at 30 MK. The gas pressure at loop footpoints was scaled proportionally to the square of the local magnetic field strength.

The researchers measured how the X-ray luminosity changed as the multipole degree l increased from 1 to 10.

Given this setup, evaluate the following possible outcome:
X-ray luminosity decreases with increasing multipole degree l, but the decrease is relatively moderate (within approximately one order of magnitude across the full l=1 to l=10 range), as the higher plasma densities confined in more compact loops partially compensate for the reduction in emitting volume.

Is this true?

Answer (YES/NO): NO